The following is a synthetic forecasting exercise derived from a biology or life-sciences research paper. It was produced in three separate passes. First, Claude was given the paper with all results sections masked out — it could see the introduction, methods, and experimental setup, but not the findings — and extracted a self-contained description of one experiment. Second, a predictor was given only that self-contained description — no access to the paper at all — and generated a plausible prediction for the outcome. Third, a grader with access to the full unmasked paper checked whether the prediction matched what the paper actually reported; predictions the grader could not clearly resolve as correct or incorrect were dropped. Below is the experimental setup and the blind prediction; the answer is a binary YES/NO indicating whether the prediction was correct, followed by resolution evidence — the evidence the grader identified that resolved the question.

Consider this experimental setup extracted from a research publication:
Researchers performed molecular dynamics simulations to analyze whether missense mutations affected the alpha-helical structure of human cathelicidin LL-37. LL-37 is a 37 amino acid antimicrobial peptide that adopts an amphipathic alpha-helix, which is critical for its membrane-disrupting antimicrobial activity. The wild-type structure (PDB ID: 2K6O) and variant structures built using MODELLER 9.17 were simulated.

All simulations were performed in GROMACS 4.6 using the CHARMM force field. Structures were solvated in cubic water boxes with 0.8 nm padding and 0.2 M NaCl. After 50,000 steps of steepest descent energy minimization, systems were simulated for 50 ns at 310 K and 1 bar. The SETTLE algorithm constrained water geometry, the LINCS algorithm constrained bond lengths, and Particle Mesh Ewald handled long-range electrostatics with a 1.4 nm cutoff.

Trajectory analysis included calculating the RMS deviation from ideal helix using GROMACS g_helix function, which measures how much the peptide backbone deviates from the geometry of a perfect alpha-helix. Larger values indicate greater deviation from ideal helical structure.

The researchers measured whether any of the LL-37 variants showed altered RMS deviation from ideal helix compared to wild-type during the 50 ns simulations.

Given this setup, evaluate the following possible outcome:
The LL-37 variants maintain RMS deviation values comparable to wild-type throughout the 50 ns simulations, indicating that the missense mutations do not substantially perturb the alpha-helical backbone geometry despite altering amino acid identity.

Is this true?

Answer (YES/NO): NO